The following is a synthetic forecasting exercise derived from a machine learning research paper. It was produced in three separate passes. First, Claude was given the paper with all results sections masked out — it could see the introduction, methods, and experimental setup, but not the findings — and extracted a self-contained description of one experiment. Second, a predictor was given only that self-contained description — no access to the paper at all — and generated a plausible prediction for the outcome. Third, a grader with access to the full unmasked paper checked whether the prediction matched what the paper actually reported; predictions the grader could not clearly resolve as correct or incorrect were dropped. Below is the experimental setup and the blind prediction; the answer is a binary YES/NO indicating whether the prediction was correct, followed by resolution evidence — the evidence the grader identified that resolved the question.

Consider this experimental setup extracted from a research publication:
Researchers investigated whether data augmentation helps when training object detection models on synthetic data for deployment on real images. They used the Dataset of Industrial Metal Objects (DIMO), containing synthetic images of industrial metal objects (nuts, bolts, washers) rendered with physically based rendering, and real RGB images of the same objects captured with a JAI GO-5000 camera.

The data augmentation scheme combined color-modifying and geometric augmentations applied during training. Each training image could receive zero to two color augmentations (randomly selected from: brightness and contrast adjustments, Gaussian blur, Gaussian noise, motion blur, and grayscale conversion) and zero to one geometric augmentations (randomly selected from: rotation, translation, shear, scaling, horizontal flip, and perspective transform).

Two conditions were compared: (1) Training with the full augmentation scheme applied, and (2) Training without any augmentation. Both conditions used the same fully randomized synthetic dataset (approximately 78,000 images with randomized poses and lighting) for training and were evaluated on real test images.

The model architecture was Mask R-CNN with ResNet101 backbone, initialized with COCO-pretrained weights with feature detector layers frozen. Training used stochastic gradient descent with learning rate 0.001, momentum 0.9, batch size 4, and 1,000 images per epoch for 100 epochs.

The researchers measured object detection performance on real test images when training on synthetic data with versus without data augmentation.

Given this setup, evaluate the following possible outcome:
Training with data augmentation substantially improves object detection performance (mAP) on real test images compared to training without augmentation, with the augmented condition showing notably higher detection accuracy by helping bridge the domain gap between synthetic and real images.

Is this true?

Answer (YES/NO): NO